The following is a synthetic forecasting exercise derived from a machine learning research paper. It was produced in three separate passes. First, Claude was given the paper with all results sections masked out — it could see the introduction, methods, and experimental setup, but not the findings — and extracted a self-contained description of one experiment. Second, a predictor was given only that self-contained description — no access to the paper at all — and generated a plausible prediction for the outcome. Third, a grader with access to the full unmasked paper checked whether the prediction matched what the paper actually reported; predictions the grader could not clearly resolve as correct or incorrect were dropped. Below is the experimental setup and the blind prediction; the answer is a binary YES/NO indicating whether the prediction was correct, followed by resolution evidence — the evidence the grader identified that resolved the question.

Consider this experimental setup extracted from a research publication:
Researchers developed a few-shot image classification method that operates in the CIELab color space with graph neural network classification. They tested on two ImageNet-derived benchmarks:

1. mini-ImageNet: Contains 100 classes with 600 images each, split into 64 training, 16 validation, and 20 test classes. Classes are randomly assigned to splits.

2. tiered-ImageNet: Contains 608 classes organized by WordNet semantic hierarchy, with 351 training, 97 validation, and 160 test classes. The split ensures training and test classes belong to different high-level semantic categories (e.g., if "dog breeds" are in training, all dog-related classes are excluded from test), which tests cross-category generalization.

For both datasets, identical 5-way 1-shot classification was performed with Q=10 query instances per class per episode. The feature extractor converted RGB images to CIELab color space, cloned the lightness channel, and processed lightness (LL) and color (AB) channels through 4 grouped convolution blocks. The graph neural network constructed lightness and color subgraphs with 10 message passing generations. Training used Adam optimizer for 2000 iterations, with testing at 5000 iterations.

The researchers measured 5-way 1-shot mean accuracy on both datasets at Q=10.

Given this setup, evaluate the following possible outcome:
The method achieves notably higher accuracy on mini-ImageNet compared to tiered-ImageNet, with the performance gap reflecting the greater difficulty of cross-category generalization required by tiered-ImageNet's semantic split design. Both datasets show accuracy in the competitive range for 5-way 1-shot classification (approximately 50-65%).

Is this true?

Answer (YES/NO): NO